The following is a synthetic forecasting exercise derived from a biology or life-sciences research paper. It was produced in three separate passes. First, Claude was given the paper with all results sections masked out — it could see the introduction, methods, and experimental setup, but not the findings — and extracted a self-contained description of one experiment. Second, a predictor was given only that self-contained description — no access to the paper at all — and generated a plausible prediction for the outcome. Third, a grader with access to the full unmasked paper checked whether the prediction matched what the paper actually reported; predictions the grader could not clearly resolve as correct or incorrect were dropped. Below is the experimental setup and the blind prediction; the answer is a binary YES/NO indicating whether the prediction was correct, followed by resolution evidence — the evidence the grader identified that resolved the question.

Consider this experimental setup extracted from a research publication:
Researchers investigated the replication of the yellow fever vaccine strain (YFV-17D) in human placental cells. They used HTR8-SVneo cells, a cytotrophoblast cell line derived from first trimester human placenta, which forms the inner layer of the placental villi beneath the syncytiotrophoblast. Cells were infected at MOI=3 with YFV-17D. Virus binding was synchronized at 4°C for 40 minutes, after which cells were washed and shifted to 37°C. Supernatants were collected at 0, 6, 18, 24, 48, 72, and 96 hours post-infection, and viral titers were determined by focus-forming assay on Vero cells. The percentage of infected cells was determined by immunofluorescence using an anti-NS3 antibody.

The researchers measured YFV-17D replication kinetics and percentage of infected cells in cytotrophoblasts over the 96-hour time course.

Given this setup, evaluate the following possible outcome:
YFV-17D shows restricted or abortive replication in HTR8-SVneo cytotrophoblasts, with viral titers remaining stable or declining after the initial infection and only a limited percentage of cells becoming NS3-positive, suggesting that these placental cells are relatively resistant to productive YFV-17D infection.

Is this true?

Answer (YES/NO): NO